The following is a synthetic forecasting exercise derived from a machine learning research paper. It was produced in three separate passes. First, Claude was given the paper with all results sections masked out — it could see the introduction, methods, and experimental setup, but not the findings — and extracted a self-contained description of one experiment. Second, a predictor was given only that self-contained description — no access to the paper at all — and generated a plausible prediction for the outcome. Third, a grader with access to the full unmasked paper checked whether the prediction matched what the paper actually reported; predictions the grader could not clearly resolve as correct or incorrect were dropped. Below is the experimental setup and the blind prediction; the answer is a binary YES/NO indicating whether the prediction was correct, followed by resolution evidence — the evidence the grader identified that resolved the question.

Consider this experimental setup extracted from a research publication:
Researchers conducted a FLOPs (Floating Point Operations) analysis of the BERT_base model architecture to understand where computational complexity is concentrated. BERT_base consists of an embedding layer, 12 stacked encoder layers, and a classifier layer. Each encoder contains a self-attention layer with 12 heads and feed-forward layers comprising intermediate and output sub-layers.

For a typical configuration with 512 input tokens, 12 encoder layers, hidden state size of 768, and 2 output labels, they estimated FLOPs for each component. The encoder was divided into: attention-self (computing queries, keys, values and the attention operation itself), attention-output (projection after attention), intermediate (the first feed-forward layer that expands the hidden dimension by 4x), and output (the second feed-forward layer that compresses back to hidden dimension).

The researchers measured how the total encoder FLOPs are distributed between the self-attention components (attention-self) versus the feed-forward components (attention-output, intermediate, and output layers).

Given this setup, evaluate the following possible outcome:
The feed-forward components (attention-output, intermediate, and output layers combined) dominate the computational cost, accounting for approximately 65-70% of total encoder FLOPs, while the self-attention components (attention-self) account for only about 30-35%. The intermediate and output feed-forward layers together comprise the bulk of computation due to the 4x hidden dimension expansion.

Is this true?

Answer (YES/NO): NO